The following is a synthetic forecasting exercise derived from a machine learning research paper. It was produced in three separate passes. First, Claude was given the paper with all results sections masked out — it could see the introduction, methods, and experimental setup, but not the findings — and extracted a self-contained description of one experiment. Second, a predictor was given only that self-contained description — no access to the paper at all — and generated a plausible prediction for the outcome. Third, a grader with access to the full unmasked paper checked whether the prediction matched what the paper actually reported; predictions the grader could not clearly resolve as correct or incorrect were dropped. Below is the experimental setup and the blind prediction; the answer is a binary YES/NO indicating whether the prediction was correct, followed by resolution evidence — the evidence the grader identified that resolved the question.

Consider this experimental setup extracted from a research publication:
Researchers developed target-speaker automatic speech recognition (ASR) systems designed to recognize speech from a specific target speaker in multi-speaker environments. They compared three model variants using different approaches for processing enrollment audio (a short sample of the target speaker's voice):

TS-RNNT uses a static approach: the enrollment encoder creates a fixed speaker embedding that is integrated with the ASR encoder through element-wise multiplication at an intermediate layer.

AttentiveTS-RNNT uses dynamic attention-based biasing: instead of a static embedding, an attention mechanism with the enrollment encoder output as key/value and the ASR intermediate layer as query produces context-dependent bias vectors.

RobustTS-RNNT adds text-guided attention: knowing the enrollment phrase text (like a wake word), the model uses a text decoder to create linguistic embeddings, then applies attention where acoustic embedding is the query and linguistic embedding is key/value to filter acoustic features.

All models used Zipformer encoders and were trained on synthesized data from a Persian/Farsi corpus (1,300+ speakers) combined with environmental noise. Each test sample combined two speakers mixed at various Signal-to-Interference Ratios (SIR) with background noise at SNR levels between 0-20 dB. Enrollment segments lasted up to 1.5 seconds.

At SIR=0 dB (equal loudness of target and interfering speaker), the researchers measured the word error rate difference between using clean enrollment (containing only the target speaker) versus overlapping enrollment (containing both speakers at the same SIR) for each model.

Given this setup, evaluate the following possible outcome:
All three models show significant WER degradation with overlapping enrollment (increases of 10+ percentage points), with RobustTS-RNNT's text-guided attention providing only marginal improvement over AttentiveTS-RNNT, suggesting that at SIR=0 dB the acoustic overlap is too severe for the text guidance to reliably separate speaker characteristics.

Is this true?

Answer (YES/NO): NO